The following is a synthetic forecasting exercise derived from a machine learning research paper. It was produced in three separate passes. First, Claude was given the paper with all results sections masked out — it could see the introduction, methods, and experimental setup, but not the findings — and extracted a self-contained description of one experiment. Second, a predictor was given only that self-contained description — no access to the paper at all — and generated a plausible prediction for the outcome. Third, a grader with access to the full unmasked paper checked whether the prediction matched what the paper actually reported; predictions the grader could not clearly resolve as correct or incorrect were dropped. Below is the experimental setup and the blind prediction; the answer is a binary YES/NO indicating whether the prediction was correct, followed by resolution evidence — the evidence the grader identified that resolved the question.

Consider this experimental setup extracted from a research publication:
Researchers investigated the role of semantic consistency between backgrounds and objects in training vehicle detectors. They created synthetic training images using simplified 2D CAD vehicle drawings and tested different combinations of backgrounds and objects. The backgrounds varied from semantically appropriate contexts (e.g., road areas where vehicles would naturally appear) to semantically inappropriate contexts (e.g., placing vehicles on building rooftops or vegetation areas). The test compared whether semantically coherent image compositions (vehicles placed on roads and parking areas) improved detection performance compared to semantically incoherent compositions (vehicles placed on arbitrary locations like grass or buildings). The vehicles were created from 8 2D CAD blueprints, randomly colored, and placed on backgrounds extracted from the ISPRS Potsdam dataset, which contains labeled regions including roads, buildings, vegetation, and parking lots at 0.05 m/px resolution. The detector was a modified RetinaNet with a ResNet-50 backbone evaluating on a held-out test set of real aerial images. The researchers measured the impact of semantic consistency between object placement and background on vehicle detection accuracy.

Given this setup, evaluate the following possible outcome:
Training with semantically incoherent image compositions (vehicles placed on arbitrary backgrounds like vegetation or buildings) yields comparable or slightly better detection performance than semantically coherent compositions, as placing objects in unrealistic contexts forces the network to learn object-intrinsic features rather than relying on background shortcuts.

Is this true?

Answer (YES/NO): NO